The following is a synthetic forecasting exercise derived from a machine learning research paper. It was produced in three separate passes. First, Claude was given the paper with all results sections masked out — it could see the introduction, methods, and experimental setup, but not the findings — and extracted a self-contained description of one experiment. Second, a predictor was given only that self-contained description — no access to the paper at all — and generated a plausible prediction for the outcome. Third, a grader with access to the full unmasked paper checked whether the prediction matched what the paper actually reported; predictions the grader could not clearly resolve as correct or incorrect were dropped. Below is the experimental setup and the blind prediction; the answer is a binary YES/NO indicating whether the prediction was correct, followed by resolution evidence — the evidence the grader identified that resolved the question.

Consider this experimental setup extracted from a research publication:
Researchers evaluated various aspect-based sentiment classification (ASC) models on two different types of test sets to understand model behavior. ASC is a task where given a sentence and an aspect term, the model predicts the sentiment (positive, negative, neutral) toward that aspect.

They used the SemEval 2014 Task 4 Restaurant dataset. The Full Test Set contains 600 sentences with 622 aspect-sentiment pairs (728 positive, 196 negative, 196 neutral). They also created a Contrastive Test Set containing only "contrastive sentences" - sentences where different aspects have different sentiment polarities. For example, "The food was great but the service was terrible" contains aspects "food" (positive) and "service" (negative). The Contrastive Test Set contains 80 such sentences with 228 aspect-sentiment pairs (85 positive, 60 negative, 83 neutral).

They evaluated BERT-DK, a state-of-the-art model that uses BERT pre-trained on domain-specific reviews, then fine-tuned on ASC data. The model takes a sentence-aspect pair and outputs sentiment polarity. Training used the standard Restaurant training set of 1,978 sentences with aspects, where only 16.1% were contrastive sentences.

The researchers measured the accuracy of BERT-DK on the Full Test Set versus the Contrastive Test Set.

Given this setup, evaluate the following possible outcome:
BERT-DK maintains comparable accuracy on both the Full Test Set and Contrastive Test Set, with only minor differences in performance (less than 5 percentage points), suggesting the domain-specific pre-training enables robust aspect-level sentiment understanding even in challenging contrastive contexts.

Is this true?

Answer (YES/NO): NO